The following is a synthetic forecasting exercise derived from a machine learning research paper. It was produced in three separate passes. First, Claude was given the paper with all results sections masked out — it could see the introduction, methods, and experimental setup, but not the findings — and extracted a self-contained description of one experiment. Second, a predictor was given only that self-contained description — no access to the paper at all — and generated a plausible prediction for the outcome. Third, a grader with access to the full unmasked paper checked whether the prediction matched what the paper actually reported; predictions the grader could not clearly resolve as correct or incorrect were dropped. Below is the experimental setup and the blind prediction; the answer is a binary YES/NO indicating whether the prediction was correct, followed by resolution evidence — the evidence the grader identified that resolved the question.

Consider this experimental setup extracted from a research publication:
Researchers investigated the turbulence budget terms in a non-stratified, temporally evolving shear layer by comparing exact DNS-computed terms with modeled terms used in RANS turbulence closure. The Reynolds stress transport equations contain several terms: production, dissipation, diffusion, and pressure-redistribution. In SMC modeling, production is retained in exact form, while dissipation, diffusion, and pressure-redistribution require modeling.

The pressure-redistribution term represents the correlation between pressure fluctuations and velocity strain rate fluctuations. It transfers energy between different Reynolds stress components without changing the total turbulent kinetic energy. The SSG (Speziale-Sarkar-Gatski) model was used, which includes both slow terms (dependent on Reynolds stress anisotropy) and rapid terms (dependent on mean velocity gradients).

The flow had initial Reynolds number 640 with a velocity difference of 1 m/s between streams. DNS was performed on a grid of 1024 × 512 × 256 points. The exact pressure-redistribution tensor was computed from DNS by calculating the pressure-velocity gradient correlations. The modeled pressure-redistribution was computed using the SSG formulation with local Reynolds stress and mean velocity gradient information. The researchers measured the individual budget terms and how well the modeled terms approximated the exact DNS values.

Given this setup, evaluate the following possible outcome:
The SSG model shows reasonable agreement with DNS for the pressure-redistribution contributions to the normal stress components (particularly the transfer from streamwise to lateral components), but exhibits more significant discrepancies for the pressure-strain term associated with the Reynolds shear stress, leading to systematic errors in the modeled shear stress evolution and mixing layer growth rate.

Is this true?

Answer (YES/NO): NO